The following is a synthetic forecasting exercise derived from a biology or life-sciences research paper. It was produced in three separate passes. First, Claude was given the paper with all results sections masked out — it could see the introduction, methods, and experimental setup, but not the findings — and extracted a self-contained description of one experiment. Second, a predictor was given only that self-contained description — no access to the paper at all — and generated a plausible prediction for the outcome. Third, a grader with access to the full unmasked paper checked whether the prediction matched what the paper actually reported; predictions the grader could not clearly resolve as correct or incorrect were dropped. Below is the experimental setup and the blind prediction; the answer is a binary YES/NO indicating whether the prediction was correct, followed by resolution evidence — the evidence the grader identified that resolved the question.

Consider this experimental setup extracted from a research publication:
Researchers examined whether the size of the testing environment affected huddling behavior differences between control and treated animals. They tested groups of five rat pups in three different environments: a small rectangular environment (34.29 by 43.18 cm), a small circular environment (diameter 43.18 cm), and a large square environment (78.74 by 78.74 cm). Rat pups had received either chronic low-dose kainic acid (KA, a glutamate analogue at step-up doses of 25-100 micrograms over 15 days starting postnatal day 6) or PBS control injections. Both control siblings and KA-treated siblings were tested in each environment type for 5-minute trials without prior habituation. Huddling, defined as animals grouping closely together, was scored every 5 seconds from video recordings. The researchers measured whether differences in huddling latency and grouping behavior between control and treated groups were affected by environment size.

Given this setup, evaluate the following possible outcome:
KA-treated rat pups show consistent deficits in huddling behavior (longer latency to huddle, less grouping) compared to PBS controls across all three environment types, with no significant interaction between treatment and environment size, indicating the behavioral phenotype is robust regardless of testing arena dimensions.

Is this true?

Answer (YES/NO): NO